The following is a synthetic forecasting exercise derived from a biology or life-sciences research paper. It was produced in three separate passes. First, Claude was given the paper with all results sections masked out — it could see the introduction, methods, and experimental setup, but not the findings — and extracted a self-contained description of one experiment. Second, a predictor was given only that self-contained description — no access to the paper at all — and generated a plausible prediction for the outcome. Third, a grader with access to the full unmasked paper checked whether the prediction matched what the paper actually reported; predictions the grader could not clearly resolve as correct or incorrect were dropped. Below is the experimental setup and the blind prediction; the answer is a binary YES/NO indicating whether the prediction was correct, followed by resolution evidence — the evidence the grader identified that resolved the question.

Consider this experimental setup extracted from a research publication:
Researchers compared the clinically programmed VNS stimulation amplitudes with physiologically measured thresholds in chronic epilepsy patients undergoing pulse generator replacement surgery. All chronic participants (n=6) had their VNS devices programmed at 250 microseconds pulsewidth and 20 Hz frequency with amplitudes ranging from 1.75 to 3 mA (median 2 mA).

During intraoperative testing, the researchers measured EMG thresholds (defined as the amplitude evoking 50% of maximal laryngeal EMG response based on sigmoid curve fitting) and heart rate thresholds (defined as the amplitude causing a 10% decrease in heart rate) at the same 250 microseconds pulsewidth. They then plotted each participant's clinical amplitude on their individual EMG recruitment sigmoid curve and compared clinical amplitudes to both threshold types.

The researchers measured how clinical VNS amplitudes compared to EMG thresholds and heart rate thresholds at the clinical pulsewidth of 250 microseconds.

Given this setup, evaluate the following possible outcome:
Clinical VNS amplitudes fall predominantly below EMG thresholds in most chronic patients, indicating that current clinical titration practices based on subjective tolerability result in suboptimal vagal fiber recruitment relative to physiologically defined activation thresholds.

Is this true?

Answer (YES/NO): NO